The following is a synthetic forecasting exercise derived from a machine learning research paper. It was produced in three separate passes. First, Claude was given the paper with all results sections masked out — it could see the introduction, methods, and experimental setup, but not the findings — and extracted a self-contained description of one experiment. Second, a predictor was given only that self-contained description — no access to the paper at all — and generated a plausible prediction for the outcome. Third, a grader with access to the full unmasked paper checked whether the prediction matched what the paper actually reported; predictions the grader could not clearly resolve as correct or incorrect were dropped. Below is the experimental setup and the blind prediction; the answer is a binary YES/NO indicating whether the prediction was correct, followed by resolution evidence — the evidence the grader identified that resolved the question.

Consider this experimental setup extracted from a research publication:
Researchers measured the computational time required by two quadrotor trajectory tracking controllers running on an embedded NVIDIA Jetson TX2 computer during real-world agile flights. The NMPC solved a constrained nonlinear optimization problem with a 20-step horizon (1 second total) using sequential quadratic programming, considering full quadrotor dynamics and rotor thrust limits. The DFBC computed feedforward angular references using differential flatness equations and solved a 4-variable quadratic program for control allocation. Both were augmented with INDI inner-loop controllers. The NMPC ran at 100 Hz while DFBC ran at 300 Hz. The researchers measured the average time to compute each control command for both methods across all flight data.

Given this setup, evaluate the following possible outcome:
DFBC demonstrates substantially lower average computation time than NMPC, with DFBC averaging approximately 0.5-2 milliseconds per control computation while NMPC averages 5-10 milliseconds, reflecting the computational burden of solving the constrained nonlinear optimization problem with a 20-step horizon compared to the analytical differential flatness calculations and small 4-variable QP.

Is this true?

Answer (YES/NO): NO